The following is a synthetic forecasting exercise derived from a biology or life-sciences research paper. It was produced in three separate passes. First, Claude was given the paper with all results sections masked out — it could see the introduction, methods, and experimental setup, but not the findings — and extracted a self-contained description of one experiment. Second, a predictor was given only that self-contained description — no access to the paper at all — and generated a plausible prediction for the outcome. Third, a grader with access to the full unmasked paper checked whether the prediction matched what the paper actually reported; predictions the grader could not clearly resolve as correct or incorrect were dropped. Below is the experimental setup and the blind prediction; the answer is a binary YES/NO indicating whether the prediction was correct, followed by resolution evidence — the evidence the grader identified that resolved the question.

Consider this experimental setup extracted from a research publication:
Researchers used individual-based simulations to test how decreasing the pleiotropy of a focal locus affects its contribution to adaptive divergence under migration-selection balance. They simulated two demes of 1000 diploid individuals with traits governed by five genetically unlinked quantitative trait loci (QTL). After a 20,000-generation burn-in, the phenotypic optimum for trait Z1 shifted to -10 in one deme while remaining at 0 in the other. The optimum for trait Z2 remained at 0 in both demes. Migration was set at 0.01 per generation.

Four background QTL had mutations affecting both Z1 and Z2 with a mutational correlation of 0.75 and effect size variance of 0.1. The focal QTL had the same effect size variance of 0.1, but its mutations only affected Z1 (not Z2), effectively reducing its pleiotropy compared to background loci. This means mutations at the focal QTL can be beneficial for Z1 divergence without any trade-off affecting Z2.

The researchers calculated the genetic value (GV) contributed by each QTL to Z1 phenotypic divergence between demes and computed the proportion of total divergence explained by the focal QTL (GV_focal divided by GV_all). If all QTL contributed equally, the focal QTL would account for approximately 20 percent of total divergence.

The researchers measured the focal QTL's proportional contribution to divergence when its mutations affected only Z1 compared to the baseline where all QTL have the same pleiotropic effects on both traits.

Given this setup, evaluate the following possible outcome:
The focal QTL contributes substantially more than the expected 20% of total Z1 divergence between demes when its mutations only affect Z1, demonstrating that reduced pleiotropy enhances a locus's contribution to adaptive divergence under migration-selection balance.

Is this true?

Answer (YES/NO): YES